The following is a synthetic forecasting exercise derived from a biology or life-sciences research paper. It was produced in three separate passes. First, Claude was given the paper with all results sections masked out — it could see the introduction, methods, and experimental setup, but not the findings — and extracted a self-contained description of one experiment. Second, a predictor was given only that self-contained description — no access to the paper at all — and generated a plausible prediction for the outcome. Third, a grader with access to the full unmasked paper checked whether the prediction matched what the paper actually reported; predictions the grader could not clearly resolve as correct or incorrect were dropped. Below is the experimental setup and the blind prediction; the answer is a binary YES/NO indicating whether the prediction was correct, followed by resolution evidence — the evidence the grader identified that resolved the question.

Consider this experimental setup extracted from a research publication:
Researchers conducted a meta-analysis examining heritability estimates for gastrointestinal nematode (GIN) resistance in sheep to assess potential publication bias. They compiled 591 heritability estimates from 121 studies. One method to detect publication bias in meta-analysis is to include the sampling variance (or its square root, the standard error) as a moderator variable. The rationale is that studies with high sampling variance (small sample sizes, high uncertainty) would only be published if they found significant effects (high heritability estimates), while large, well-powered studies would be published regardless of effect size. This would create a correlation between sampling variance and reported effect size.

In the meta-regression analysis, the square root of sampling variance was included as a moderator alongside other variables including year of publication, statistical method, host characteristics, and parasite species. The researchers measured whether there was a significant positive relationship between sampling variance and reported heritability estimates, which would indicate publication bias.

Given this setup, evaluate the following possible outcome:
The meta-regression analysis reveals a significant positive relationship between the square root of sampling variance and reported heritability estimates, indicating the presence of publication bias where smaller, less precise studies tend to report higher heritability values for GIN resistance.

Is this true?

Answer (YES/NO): NO